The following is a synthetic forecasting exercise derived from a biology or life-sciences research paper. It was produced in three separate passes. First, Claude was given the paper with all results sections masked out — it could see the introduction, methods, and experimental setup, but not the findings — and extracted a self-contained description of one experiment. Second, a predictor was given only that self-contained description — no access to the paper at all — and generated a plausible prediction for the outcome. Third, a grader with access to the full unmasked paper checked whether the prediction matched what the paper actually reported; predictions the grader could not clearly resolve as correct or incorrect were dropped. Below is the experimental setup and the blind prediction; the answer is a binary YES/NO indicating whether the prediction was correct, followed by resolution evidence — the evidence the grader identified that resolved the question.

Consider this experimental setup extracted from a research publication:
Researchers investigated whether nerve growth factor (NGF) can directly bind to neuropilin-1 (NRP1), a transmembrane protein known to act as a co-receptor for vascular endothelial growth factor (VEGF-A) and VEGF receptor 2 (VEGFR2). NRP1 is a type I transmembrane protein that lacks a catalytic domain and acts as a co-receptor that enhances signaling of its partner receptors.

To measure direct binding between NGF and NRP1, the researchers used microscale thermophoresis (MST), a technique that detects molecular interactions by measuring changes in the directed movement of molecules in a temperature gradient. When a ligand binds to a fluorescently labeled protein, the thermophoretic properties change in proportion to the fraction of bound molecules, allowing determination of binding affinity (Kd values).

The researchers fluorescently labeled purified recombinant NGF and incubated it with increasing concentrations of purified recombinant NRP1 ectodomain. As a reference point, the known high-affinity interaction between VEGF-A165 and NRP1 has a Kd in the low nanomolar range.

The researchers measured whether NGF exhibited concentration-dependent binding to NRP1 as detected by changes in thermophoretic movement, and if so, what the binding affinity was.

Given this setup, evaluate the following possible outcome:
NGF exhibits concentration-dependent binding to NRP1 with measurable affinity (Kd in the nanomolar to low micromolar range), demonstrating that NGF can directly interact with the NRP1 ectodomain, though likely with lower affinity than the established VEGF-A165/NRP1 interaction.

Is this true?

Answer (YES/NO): NO